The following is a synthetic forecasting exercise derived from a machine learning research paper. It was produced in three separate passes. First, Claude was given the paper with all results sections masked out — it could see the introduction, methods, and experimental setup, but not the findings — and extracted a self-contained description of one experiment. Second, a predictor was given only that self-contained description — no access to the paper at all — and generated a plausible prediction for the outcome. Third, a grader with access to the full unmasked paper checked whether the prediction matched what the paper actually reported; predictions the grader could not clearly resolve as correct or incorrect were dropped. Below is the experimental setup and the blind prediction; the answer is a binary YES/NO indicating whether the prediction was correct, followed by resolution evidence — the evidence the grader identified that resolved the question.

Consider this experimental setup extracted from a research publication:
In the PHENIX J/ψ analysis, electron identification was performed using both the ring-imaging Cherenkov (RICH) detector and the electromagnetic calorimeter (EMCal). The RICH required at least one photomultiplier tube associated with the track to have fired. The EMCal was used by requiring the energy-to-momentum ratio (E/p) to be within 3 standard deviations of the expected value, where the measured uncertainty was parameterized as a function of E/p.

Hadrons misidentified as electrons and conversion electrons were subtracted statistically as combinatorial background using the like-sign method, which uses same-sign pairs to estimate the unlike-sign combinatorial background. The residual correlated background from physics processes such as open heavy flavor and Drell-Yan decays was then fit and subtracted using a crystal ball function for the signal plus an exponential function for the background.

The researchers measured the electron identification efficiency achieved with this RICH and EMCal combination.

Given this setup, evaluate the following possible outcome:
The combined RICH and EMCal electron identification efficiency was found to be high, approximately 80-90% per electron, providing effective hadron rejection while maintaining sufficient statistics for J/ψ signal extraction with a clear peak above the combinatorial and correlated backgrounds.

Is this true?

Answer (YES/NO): NO